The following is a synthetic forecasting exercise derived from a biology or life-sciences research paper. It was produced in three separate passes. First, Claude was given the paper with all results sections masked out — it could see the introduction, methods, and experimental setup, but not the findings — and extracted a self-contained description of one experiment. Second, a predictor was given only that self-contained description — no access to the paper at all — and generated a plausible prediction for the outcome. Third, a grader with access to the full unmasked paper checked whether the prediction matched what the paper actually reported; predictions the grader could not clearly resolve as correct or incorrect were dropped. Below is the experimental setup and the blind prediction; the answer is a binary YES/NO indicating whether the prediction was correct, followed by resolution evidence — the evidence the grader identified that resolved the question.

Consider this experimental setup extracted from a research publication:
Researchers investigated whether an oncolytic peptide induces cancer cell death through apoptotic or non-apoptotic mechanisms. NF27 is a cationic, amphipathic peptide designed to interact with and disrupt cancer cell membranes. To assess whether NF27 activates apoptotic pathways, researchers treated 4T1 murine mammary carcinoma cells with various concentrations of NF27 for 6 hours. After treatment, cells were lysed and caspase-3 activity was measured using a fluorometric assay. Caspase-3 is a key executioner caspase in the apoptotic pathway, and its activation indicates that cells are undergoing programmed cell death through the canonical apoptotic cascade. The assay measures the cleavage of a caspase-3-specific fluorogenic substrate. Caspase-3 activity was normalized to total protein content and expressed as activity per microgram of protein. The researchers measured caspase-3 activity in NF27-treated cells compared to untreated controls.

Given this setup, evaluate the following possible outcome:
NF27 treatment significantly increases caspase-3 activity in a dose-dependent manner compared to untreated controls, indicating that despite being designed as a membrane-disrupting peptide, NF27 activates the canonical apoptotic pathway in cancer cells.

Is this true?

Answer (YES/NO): YES